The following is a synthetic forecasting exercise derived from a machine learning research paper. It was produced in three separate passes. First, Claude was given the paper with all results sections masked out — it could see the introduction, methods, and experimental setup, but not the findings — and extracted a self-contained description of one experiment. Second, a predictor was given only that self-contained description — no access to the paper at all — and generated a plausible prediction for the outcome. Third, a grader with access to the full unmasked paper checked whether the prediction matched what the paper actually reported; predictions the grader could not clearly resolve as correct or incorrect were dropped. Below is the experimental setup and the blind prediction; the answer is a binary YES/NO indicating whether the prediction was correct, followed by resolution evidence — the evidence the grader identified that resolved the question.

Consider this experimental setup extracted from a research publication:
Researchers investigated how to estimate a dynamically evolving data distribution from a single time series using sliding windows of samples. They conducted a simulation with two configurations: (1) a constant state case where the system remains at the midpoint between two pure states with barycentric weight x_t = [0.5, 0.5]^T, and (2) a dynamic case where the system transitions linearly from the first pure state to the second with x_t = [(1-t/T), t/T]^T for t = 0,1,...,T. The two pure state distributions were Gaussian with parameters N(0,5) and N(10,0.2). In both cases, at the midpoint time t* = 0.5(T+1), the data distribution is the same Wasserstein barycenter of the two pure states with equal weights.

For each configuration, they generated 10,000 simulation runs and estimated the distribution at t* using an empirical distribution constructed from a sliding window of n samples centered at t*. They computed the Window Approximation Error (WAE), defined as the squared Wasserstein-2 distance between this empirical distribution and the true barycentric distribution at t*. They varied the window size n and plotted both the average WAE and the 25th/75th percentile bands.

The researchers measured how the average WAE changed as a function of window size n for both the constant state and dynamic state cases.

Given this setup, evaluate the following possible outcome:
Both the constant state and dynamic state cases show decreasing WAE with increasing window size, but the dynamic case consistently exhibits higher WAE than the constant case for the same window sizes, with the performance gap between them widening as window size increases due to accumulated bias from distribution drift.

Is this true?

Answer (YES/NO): NO